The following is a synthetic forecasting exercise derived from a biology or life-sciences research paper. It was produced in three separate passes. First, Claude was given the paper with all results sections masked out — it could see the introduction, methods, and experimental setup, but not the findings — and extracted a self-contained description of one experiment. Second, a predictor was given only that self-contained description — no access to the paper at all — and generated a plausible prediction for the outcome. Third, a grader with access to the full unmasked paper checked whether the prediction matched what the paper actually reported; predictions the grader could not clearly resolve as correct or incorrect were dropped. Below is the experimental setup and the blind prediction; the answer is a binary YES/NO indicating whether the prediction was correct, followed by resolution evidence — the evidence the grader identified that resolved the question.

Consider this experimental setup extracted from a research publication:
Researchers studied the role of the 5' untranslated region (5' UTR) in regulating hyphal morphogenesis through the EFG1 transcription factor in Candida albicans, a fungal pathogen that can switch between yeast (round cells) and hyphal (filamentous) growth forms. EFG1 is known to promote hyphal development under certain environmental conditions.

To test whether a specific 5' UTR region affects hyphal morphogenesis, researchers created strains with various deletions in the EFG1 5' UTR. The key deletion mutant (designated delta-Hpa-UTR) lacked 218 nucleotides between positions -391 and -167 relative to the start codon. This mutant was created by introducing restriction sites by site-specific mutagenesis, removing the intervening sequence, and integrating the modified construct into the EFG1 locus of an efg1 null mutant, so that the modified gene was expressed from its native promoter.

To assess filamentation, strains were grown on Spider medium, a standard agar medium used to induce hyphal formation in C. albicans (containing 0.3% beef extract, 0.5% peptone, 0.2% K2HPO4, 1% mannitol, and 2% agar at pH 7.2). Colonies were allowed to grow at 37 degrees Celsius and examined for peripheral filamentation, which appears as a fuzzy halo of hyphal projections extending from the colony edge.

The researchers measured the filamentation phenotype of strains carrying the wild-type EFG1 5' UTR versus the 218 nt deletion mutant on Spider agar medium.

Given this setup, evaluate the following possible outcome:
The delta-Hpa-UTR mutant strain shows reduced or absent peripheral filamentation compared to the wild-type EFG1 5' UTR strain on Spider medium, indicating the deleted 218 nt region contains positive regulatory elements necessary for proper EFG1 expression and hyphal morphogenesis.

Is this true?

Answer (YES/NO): YES